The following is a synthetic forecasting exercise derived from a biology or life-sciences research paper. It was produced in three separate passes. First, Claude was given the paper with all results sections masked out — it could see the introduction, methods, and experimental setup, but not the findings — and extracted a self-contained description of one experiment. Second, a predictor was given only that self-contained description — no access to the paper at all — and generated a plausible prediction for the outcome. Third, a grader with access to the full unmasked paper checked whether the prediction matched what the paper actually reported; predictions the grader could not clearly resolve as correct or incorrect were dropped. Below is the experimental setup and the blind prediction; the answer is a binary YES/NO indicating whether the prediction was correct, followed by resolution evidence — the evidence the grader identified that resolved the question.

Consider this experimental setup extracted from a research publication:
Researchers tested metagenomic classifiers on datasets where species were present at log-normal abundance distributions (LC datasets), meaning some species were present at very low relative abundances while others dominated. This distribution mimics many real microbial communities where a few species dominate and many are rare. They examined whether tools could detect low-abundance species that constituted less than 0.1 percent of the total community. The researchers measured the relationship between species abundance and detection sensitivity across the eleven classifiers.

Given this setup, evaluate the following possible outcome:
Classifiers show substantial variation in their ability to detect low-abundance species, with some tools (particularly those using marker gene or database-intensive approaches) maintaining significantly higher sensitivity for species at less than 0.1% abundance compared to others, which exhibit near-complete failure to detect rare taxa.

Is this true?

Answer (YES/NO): NO